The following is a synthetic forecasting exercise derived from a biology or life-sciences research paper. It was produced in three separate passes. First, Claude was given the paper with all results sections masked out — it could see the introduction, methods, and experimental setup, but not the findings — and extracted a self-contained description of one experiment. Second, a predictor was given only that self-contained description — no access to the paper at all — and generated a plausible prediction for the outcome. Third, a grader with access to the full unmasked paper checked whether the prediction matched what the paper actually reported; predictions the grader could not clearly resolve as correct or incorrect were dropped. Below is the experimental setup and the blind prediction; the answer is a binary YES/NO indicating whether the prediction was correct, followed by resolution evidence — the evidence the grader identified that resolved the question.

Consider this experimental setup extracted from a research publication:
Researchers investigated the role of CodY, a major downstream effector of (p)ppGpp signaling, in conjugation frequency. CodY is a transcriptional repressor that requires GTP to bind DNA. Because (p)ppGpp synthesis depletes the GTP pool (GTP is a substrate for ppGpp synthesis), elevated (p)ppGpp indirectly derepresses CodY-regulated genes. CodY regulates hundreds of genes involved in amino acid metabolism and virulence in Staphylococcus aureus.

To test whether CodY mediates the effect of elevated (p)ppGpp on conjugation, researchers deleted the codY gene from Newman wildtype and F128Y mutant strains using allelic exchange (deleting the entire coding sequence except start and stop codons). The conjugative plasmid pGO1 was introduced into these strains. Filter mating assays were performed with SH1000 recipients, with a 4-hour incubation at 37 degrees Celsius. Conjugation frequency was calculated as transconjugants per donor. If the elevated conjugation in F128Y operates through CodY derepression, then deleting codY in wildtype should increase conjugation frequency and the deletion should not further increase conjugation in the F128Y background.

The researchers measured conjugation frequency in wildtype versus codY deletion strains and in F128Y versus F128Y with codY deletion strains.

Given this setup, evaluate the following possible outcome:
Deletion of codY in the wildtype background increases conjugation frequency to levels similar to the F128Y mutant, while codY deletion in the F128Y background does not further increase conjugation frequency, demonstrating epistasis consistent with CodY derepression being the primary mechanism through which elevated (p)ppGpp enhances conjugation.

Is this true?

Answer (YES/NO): NO